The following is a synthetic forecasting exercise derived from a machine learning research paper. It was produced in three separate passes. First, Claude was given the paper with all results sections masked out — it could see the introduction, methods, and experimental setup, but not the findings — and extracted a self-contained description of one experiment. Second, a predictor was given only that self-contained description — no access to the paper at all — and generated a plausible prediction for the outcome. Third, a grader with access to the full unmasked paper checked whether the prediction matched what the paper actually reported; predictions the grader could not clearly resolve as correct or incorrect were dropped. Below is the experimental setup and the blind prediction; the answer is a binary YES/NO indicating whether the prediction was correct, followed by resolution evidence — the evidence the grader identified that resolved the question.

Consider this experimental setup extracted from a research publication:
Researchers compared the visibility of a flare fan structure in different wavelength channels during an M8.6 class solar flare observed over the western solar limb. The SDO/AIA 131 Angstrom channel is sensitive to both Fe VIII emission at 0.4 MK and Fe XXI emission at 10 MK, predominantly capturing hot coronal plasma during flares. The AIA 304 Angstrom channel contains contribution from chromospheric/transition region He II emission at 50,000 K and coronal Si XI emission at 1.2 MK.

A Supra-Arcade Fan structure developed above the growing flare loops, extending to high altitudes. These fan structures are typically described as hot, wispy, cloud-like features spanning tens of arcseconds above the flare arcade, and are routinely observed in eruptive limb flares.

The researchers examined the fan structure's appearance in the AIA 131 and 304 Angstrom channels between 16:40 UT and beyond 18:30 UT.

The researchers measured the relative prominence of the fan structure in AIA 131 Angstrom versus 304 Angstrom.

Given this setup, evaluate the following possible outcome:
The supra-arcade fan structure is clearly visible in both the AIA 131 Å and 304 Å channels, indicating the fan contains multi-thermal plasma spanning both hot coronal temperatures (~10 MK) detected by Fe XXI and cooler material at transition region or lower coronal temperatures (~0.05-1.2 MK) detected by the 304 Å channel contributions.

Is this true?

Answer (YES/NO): NO